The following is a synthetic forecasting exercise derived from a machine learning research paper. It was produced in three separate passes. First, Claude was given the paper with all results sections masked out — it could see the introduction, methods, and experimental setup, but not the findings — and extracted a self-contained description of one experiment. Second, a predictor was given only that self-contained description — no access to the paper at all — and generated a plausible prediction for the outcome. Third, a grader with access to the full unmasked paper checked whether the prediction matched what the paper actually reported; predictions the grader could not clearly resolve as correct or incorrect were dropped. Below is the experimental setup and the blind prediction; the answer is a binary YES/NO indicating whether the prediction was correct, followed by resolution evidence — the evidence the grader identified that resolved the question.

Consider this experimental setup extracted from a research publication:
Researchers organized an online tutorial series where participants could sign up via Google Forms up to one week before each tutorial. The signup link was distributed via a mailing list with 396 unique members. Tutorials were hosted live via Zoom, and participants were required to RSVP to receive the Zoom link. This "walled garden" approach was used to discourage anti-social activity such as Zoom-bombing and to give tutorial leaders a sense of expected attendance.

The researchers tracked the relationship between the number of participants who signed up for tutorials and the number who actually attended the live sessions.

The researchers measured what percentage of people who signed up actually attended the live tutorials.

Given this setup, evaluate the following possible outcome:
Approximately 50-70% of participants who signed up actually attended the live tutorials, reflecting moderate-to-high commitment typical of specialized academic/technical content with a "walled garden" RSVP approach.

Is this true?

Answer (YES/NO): NO